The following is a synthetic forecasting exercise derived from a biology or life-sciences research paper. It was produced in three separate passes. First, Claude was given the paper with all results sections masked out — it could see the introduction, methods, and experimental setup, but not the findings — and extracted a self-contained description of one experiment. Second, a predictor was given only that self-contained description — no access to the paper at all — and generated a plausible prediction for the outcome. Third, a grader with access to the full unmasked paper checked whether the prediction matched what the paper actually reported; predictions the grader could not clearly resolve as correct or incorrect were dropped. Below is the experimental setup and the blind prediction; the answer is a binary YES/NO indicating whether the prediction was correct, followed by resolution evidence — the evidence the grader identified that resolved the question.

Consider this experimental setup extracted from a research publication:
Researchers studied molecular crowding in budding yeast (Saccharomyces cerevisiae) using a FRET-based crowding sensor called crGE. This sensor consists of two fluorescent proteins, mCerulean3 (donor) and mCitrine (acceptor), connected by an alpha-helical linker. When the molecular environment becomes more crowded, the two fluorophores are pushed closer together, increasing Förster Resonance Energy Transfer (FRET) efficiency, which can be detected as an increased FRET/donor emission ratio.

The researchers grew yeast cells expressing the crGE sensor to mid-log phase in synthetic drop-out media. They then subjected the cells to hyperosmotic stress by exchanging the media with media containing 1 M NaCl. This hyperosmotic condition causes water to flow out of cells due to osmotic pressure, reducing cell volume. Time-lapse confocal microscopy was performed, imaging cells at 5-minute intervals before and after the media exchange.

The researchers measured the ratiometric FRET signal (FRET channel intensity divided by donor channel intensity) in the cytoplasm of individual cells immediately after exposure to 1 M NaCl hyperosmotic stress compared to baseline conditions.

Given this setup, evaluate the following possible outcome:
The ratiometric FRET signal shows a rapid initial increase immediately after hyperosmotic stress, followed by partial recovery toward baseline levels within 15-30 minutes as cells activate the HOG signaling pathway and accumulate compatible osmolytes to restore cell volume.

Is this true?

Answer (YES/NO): NO